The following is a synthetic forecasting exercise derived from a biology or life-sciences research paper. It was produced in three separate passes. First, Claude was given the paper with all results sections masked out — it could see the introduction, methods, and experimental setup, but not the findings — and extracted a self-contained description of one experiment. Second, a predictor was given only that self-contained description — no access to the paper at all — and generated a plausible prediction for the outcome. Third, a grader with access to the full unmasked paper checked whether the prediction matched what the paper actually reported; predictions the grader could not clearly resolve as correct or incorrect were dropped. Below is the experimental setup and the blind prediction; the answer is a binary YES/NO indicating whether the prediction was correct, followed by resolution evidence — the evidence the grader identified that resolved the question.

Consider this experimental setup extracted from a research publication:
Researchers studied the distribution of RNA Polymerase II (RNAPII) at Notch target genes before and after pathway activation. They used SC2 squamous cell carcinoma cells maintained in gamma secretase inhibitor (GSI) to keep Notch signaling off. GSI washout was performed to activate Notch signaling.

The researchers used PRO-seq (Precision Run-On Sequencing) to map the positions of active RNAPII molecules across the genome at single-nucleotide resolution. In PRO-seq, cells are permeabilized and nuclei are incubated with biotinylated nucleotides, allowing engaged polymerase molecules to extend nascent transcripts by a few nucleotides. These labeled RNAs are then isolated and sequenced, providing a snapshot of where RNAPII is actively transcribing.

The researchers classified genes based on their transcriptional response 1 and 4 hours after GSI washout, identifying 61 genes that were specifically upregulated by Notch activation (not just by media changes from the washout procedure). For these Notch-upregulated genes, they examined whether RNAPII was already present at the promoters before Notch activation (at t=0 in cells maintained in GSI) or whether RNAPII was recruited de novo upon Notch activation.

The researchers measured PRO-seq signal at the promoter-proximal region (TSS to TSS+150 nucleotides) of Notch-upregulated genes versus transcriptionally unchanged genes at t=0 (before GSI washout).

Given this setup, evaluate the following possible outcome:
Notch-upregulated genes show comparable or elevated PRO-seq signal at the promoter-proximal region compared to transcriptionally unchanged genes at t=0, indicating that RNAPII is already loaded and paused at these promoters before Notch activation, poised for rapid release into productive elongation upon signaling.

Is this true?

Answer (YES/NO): YES